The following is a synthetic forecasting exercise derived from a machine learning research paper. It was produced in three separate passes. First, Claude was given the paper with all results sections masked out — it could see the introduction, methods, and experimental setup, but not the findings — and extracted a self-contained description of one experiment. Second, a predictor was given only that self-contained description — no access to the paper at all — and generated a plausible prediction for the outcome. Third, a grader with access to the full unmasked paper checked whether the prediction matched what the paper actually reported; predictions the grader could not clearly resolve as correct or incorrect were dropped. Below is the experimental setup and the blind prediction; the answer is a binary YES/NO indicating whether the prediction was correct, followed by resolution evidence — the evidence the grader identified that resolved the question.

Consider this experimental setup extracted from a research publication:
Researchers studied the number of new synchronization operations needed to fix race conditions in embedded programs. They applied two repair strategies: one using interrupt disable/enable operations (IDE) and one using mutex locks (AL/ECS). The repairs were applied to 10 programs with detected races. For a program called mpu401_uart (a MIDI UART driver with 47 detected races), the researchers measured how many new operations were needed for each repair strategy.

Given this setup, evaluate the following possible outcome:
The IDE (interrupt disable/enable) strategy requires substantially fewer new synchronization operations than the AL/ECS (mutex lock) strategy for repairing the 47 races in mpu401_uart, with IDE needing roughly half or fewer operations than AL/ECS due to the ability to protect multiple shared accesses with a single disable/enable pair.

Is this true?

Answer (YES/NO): NO